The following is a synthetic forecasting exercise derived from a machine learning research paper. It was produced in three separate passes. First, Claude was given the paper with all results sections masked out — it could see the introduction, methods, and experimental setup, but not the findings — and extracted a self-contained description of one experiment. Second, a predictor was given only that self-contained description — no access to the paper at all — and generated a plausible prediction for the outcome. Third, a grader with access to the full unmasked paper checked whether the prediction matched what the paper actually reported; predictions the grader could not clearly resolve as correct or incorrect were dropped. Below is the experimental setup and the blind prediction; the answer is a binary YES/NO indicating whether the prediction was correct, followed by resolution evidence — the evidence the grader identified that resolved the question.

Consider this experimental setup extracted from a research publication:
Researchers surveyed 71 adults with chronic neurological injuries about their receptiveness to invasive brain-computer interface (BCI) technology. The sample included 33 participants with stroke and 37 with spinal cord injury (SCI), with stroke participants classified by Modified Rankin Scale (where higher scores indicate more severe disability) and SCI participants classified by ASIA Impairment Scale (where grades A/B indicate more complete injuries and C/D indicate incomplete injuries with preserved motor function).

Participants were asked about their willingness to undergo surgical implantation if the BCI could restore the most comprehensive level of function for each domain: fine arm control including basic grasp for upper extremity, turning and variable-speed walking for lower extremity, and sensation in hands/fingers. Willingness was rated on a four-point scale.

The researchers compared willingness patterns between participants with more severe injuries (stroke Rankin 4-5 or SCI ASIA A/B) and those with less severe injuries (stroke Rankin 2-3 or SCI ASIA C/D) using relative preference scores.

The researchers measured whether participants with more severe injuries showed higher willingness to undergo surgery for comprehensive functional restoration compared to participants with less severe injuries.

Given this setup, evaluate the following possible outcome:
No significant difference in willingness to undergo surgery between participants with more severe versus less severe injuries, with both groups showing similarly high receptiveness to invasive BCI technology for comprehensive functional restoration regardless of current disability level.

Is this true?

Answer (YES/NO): YES